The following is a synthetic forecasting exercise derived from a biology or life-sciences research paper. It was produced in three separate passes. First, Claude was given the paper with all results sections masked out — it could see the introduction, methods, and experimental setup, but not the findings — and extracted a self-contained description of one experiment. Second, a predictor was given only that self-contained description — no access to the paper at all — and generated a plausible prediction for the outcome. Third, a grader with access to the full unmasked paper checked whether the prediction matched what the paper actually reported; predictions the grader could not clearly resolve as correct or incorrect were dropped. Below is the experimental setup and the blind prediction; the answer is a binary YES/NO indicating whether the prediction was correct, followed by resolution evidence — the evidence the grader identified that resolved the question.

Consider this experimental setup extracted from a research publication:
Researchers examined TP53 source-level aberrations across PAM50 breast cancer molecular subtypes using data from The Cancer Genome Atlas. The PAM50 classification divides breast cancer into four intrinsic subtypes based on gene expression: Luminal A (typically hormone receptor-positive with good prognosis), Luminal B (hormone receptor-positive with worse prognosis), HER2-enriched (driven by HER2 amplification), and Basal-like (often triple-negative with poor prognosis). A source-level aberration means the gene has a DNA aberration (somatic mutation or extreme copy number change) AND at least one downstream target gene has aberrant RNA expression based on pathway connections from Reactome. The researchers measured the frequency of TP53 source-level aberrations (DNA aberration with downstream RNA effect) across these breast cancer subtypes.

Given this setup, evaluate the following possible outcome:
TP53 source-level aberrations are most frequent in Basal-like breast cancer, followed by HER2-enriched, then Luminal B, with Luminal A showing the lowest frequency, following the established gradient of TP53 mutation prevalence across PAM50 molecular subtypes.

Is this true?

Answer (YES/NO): NO